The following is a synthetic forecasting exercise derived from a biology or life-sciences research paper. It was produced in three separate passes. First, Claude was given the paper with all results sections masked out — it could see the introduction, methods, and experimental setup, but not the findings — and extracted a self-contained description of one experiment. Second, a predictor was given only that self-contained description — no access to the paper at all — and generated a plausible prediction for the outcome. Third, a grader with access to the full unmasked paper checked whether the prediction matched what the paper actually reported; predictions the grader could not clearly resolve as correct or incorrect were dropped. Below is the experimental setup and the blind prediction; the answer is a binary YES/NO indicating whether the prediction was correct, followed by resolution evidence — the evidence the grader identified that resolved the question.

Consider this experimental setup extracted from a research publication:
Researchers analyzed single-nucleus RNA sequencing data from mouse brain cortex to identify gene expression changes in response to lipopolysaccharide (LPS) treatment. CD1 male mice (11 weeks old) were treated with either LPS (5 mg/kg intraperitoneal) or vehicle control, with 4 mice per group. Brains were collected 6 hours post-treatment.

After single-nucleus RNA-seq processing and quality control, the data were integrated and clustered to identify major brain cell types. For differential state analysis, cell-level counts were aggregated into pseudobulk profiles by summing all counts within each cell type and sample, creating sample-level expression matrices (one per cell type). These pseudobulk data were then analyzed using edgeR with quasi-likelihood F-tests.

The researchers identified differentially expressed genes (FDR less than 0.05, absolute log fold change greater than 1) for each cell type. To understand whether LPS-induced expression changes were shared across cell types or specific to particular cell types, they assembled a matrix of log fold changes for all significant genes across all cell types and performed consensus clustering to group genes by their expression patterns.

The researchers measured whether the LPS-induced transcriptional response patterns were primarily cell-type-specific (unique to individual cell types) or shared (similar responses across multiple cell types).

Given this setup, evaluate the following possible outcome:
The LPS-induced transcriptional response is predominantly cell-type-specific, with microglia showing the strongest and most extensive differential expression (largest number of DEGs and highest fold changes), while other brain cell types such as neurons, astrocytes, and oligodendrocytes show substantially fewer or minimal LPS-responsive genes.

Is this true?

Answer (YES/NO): NO